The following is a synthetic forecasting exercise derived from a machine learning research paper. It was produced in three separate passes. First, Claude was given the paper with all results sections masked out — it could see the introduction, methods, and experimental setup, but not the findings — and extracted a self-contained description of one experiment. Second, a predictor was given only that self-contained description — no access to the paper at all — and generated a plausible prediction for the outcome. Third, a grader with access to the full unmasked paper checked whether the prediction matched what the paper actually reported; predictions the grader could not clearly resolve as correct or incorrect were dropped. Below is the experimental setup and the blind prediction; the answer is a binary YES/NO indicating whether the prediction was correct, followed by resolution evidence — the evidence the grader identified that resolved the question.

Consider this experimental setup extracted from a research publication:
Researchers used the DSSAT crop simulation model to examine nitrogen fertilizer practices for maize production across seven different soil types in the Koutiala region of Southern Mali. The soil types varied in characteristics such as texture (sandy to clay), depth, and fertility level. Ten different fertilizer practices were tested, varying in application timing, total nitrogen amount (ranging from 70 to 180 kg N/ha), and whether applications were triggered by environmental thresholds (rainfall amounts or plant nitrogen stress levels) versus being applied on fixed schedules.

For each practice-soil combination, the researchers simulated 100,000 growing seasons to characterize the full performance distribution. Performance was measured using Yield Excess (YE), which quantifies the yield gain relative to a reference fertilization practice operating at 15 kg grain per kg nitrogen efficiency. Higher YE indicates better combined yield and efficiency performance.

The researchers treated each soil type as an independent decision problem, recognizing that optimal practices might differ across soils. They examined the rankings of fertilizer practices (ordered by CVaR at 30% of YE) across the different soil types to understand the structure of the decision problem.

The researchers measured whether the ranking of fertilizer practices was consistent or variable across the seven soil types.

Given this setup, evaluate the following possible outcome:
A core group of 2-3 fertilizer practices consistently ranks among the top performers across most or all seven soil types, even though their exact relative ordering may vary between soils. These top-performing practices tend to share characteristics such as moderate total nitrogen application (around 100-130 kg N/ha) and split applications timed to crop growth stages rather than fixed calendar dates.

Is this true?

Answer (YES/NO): NO